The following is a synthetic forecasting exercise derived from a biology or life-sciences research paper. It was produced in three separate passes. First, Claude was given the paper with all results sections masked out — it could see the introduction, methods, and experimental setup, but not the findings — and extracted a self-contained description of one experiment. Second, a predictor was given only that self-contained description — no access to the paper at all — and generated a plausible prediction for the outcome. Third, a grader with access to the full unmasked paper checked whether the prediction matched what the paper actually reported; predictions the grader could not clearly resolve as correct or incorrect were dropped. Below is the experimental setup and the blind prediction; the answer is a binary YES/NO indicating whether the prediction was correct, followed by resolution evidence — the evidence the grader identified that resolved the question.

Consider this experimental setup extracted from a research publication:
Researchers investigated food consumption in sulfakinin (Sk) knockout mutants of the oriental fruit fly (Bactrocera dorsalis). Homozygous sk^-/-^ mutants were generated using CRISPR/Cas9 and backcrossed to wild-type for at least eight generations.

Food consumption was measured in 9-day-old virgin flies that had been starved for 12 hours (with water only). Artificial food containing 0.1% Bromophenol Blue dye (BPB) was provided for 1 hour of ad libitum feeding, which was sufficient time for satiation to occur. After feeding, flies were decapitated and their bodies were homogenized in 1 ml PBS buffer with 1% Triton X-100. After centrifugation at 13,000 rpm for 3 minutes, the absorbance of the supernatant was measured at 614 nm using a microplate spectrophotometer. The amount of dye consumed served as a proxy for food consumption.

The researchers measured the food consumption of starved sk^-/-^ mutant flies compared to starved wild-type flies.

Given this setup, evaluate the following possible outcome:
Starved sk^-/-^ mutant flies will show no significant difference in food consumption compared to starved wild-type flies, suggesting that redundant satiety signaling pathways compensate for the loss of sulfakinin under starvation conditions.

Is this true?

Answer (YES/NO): NO